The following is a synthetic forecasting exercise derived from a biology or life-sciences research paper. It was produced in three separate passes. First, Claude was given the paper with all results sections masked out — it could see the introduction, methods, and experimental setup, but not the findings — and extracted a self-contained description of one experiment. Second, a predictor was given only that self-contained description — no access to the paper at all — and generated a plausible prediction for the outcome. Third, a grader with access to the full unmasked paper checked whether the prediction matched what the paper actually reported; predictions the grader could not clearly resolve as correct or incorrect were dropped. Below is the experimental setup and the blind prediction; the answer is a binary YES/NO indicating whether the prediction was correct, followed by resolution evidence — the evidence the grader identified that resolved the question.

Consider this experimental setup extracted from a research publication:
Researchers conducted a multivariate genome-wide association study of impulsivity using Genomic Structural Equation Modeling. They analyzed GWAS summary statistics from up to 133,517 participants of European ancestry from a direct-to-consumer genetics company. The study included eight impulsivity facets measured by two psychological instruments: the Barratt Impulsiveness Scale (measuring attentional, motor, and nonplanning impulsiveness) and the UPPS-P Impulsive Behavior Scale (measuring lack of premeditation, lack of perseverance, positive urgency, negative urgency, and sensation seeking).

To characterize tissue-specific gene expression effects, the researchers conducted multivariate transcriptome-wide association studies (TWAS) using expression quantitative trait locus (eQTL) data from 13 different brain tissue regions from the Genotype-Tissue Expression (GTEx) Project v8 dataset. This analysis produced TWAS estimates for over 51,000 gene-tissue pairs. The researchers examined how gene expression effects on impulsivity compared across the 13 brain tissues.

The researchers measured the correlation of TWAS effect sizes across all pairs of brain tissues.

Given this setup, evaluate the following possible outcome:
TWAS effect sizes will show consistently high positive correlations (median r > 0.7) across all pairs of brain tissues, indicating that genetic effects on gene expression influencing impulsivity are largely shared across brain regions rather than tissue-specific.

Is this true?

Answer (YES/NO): YES